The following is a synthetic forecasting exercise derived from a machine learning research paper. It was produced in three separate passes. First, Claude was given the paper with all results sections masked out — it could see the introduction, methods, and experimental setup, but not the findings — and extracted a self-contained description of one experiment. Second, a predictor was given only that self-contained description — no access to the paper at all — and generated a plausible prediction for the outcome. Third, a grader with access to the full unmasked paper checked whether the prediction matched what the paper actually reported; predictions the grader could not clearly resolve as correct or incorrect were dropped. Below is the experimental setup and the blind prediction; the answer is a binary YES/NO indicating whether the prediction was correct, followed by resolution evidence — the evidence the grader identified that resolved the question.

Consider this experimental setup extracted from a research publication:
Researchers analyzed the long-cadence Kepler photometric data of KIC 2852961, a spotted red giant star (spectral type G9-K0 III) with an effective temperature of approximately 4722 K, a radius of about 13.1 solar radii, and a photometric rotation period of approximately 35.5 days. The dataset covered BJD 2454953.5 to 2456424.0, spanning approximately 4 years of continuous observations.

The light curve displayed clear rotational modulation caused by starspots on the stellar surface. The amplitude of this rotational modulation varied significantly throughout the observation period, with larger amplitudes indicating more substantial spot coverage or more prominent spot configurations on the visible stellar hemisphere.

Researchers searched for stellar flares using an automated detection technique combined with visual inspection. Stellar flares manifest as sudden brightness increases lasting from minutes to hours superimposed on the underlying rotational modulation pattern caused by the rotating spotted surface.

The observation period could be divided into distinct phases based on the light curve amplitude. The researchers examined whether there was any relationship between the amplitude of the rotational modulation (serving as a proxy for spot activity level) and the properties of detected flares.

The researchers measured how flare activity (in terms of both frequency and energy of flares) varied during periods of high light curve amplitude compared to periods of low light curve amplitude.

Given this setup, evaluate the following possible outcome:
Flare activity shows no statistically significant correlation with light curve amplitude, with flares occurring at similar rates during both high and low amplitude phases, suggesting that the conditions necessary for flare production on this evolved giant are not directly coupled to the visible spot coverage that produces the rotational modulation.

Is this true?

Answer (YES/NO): NO